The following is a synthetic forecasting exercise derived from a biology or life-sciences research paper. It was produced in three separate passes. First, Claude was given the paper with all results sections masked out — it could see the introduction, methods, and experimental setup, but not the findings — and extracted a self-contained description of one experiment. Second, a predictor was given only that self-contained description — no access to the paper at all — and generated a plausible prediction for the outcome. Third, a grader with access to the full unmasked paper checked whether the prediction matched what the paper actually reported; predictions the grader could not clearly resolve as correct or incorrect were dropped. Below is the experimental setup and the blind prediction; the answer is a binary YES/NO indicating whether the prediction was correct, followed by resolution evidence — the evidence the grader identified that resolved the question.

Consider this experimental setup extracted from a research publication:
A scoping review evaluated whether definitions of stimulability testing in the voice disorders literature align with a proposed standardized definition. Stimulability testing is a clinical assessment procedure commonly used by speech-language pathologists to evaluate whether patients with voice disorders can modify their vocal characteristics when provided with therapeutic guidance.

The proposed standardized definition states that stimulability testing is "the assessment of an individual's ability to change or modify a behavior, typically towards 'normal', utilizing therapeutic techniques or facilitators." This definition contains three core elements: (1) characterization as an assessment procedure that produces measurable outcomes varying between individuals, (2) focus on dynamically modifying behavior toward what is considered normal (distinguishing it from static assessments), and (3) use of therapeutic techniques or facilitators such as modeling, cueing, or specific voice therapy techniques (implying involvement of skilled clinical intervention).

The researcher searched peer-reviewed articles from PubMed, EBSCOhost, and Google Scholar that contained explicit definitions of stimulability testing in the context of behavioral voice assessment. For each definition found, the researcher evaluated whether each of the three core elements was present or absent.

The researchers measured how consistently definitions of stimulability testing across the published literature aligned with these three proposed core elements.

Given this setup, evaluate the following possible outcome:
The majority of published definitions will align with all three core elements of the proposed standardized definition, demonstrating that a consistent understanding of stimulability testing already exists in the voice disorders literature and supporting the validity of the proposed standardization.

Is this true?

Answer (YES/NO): YES